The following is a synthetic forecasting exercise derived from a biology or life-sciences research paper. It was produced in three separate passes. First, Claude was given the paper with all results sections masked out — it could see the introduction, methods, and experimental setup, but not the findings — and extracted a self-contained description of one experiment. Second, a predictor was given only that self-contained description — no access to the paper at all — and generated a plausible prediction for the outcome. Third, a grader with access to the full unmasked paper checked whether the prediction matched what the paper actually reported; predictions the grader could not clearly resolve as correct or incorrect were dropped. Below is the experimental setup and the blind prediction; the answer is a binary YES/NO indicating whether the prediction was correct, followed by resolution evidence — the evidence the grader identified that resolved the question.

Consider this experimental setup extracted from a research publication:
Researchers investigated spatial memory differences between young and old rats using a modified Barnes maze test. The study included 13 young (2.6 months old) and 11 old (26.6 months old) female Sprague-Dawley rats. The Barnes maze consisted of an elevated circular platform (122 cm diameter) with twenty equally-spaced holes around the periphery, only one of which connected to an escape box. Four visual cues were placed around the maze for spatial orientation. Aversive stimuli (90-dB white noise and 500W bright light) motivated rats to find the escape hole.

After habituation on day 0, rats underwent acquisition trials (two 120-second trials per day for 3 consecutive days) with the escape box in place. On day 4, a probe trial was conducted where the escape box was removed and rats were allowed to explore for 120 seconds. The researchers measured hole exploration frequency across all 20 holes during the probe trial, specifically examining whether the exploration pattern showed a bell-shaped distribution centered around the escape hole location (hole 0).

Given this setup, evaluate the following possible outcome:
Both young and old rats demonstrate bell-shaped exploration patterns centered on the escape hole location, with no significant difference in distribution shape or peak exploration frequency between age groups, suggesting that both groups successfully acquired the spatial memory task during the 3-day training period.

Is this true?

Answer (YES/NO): NO